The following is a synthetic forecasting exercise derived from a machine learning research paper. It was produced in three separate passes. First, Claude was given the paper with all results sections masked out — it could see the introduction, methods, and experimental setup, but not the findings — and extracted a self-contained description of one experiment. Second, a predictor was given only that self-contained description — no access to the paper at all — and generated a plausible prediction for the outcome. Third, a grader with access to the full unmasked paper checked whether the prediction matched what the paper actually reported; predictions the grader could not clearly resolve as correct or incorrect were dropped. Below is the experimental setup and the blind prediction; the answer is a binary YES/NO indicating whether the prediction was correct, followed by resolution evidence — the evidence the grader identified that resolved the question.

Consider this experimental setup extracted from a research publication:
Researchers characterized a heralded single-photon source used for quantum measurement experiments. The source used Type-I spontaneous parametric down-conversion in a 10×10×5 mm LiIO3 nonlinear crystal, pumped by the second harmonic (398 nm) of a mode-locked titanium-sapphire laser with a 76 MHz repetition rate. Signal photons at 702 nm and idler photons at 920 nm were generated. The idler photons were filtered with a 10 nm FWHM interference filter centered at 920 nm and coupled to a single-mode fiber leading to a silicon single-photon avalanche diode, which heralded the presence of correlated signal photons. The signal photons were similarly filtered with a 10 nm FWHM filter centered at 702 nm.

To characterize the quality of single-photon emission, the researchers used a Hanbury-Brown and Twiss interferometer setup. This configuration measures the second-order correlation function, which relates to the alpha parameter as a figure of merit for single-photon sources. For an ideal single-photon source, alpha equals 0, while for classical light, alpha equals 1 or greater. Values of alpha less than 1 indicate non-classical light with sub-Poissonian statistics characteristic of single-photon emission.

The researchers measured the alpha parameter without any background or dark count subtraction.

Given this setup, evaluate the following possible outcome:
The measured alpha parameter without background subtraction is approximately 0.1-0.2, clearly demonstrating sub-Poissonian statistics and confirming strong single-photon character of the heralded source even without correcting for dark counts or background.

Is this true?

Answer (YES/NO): YES